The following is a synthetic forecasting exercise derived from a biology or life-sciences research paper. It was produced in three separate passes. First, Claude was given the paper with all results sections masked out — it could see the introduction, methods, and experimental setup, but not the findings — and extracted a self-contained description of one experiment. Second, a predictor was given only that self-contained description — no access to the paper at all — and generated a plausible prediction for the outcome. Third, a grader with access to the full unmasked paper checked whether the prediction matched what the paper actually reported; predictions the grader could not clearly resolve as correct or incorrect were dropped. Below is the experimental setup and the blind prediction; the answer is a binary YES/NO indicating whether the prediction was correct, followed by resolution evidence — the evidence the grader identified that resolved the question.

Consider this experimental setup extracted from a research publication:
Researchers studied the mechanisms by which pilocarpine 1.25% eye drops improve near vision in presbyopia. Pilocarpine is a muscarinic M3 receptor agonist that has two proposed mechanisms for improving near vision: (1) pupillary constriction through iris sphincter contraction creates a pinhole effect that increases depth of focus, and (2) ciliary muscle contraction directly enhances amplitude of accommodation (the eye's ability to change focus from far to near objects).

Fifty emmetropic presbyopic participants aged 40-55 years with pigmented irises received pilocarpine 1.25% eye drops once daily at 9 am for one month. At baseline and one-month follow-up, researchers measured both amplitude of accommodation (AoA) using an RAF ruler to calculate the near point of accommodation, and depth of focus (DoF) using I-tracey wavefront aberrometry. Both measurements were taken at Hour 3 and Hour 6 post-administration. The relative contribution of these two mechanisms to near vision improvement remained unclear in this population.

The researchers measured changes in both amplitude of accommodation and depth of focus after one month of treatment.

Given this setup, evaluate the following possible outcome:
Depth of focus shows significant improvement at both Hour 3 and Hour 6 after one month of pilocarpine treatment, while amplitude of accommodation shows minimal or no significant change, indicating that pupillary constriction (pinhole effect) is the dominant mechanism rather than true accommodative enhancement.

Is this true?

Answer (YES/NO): NO